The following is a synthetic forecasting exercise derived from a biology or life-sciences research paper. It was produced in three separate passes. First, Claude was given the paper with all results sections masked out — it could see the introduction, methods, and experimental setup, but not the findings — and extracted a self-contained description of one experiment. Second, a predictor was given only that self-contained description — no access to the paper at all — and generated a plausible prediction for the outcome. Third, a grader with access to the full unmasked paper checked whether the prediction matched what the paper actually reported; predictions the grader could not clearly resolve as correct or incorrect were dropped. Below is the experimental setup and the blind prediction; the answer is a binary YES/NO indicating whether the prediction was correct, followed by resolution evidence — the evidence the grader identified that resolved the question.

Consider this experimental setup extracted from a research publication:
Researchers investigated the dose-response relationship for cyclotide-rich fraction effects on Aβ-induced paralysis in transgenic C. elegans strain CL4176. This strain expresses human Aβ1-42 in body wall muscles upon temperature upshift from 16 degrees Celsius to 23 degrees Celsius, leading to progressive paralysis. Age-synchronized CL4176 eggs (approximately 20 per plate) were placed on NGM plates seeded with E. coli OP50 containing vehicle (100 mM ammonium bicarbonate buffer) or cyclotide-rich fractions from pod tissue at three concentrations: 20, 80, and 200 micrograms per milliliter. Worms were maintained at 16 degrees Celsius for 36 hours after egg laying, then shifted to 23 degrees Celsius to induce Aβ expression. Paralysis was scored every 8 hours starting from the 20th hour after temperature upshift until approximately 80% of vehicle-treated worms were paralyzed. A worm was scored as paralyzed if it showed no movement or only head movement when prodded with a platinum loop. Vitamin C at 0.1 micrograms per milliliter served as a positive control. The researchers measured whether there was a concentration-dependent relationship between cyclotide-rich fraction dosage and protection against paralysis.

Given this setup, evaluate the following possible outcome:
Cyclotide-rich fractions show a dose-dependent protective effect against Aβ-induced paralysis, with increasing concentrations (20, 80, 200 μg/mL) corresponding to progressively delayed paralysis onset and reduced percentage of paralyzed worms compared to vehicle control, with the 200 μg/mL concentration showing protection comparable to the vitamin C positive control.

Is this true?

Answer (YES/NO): NO